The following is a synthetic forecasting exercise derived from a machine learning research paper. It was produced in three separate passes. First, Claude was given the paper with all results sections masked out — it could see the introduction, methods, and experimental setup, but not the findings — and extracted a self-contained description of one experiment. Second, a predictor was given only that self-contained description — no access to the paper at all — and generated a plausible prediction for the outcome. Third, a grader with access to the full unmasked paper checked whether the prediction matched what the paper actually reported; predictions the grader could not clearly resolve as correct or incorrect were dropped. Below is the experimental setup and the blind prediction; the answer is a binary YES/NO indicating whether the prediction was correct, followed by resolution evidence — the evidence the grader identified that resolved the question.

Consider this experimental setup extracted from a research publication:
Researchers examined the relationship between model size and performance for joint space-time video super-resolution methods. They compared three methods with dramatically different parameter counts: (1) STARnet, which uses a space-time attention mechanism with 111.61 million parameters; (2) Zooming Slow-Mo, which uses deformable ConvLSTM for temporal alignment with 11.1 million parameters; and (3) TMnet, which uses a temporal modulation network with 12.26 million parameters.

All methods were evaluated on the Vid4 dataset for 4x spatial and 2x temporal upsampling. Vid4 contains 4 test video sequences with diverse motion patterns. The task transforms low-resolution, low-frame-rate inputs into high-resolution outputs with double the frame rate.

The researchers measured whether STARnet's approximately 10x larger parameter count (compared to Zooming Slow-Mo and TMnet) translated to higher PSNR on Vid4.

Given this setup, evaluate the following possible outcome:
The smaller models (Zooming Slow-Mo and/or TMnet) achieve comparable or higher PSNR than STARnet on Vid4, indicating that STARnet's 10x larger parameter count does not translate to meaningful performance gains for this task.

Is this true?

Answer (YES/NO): YES